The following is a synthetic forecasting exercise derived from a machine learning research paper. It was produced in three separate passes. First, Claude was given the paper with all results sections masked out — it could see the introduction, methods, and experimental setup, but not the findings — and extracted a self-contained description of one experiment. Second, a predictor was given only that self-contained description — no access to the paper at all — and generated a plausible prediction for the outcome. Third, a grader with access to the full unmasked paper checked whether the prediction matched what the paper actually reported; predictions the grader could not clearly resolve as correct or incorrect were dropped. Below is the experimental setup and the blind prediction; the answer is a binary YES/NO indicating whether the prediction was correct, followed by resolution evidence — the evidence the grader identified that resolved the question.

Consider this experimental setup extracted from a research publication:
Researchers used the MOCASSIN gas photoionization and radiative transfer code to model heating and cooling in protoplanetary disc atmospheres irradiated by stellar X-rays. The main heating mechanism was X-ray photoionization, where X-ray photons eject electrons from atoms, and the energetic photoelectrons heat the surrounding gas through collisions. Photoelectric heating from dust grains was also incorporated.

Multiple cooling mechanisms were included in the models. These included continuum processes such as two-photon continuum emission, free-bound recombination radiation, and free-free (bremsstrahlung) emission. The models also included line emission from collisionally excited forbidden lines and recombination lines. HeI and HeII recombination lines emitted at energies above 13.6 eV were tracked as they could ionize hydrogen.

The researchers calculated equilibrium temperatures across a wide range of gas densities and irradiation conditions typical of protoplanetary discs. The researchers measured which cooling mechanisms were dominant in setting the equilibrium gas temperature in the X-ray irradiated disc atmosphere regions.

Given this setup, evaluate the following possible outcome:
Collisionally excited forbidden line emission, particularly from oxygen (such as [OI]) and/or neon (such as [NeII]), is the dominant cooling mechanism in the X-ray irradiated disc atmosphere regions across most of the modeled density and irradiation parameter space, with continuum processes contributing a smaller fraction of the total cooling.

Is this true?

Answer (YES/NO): NO